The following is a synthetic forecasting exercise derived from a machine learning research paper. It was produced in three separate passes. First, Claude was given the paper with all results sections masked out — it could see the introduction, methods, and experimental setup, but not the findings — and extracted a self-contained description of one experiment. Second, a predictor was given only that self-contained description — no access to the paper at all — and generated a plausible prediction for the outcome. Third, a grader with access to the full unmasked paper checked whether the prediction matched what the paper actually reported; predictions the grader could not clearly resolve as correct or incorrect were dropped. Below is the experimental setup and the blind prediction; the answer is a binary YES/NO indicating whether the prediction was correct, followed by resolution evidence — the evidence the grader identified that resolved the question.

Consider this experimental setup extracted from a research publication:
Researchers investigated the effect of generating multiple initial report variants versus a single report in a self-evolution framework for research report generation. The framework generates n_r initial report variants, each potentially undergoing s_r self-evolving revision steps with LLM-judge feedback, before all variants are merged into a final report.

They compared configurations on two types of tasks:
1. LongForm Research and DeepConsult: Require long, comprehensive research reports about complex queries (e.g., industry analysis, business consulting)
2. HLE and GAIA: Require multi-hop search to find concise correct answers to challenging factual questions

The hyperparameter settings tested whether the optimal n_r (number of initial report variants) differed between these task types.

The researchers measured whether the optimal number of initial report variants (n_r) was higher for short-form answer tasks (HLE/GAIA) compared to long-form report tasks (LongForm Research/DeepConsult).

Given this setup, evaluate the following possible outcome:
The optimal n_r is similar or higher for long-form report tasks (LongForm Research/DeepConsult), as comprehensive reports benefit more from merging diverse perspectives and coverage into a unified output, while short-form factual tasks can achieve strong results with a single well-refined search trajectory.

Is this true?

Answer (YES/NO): NO